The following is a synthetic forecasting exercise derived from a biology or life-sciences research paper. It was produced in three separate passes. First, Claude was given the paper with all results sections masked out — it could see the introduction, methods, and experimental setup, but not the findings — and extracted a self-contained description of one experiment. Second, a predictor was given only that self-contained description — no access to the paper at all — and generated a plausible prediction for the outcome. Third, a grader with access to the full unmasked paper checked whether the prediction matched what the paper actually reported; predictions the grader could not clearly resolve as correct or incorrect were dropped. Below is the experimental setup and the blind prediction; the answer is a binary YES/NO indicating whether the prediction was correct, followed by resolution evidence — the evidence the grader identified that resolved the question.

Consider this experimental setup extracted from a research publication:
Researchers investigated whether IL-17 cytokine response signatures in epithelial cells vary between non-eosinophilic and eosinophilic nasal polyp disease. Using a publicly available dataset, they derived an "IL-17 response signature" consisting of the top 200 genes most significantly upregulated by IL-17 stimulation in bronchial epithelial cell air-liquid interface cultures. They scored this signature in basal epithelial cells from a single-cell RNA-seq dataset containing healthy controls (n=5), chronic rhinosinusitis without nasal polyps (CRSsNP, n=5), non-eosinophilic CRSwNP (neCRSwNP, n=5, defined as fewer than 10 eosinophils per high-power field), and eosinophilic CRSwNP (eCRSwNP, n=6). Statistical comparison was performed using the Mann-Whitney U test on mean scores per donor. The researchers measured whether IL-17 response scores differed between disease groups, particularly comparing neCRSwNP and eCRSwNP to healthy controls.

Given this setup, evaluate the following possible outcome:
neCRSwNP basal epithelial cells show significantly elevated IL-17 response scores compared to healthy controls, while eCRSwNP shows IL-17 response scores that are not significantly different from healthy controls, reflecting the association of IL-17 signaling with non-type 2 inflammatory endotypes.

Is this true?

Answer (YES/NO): YES